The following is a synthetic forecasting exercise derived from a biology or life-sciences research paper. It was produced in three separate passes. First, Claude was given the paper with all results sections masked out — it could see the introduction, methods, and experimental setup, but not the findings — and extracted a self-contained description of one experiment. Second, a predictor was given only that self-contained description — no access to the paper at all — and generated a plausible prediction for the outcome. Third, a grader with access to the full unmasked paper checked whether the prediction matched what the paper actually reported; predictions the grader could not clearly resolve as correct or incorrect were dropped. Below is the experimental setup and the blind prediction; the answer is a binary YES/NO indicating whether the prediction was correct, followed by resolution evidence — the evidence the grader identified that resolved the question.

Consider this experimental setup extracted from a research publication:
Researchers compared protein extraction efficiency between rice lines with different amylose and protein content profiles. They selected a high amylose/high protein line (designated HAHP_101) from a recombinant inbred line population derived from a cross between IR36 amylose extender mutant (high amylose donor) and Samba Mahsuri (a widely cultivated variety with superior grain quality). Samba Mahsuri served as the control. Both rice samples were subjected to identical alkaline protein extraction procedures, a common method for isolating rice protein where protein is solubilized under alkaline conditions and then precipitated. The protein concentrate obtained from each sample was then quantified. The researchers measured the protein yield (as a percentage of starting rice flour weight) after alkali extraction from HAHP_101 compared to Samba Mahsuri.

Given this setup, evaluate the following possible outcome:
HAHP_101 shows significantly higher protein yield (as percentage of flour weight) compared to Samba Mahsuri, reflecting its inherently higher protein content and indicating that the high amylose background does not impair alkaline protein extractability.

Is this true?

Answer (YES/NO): YES